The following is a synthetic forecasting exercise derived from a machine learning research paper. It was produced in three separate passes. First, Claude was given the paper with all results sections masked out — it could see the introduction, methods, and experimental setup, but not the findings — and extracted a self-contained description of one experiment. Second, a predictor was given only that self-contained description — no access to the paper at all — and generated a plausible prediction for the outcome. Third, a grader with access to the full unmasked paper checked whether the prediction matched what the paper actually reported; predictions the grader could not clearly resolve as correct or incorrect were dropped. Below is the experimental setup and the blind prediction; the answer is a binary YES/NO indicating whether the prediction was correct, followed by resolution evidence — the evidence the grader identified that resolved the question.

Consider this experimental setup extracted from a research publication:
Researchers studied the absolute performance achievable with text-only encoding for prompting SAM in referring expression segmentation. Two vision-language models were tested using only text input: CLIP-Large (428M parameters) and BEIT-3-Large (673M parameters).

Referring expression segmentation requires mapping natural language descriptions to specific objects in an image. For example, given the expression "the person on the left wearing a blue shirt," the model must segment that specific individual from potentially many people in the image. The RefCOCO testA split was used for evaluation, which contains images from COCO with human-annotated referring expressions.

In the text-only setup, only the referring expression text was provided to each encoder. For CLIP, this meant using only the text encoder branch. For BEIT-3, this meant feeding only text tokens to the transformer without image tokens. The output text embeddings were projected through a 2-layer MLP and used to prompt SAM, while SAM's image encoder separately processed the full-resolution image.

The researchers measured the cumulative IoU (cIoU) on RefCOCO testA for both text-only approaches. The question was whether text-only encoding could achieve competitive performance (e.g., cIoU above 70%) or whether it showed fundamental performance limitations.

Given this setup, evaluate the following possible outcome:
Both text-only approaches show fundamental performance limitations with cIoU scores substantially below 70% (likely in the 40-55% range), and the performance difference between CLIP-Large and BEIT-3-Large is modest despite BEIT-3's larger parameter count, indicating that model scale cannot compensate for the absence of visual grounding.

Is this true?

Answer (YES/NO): NO